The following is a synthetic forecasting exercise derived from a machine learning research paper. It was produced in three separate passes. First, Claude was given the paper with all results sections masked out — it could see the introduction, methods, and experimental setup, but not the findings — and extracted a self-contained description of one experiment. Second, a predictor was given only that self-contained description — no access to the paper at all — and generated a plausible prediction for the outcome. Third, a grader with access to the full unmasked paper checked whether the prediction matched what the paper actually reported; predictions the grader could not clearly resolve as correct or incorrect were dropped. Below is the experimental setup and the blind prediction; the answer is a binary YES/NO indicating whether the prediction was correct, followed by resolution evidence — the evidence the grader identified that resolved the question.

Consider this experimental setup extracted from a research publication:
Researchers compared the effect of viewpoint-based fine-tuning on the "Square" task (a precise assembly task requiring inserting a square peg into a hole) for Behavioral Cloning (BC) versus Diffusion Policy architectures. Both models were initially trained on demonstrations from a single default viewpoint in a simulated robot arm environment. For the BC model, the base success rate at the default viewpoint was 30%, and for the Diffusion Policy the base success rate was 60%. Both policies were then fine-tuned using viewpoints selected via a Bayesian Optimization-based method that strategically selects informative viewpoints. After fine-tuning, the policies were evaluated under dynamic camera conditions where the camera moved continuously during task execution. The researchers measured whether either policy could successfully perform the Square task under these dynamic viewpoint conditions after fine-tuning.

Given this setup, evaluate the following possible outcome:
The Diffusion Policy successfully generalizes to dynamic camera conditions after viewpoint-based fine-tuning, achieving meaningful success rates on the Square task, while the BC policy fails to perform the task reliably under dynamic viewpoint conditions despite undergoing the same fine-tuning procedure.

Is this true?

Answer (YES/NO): YES